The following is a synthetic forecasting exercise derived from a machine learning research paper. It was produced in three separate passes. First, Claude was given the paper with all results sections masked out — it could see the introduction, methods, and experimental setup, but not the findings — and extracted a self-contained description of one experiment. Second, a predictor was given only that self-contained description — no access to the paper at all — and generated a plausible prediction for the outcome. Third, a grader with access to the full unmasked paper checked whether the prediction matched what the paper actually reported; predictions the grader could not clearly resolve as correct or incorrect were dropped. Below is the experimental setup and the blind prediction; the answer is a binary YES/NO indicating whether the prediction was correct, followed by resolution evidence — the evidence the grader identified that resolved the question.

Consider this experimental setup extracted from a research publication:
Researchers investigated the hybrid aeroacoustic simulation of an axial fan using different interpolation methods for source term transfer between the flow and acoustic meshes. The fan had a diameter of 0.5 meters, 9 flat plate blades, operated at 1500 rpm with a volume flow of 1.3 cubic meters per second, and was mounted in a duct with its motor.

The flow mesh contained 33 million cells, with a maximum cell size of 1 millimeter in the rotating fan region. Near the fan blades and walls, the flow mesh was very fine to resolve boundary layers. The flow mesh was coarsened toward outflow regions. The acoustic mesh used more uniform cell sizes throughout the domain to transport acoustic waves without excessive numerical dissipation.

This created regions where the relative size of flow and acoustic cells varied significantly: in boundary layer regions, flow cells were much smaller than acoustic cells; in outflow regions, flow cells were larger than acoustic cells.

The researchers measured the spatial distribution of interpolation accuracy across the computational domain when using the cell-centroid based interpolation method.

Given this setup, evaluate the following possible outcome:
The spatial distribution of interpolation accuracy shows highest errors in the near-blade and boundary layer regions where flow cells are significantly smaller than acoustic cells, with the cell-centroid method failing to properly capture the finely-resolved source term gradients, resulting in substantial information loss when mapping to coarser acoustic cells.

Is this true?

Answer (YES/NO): NO